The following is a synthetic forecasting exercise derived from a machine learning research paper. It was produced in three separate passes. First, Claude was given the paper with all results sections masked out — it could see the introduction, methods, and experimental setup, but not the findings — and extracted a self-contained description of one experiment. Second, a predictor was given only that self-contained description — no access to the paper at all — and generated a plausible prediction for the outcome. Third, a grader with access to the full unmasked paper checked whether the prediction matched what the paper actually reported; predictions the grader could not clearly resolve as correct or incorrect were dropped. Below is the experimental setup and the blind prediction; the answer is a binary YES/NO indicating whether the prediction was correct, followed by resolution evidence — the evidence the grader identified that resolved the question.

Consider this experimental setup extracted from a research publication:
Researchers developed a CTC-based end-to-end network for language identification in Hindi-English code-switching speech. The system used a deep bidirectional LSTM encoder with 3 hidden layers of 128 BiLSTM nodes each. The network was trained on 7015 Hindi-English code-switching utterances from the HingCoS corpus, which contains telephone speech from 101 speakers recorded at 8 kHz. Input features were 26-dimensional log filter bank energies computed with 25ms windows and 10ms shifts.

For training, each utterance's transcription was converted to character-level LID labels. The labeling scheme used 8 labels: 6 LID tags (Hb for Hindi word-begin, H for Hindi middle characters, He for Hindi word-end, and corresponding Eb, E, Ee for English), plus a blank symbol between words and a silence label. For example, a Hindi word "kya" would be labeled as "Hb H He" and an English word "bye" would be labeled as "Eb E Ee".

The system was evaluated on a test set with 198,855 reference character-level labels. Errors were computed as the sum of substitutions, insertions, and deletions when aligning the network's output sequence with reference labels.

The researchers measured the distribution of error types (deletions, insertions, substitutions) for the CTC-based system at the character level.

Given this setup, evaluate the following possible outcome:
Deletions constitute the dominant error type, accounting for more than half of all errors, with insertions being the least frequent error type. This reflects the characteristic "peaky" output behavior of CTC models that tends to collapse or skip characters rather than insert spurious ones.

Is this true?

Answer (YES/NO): YES